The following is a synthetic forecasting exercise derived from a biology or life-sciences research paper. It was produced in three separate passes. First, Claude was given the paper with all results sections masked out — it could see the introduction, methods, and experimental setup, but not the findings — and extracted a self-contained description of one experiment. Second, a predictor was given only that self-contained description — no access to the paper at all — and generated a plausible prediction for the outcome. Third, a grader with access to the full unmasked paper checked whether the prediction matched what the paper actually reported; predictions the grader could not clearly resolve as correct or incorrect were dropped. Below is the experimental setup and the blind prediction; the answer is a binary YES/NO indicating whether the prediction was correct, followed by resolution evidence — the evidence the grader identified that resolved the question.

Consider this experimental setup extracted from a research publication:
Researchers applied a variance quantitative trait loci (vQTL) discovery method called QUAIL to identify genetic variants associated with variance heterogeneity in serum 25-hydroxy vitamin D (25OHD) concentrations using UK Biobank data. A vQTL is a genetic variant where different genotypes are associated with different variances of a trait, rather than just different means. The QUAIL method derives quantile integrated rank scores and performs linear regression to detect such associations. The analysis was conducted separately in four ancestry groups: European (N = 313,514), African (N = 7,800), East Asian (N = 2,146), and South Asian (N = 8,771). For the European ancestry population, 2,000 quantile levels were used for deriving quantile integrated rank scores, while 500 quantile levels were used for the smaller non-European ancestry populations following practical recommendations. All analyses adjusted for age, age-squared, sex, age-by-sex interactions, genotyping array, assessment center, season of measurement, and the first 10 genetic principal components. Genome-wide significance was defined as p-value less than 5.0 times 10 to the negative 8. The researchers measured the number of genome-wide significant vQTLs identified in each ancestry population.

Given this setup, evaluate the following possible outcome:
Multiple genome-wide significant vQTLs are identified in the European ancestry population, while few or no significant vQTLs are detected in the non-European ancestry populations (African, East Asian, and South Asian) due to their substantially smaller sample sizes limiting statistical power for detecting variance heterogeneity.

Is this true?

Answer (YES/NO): YES